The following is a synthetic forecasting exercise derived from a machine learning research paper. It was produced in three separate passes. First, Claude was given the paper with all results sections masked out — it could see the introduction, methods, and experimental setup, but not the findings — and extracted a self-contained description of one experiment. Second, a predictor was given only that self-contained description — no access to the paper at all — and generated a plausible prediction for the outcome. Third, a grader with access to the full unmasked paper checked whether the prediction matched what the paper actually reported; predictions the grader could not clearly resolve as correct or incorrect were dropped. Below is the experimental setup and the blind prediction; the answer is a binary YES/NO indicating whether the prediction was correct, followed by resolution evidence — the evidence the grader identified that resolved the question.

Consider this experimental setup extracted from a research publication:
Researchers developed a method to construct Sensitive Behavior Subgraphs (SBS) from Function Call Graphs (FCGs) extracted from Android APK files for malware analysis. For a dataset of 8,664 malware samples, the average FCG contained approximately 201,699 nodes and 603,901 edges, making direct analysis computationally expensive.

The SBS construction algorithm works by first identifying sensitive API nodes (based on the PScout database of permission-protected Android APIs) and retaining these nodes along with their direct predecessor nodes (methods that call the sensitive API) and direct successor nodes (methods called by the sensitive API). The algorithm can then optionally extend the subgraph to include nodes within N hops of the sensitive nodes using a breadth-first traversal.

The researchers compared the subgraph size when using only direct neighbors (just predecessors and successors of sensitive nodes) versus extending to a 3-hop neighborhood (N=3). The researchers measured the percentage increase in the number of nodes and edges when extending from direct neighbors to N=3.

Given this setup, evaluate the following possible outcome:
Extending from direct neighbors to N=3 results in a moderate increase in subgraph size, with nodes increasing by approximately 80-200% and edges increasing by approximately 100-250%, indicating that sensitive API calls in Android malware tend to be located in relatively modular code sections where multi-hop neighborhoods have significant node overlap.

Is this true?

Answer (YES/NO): NO